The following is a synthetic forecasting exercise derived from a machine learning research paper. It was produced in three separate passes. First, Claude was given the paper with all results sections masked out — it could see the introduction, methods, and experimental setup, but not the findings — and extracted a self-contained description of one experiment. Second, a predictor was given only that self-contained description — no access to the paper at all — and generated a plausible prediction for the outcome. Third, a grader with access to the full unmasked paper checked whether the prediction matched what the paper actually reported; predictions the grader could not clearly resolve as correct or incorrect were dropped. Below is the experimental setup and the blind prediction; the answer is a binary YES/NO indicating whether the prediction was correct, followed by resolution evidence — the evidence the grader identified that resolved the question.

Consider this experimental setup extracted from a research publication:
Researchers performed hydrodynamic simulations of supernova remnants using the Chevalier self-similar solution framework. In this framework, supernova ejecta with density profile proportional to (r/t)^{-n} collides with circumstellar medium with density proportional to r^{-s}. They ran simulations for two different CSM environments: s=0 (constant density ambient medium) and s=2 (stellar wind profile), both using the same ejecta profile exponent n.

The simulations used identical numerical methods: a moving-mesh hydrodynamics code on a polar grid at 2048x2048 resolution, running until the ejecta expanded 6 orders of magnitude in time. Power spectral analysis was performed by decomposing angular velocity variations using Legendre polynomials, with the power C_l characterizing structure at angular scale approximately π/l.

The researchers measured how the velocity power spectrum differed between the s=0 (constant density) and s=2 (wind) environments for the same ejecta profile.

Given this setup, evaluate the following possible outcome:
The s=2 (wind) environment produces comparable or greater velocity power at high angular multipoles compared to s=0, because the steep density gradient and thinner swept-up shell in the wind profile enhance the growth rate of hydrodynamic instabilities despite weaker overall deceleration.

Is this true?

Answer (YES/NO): YES